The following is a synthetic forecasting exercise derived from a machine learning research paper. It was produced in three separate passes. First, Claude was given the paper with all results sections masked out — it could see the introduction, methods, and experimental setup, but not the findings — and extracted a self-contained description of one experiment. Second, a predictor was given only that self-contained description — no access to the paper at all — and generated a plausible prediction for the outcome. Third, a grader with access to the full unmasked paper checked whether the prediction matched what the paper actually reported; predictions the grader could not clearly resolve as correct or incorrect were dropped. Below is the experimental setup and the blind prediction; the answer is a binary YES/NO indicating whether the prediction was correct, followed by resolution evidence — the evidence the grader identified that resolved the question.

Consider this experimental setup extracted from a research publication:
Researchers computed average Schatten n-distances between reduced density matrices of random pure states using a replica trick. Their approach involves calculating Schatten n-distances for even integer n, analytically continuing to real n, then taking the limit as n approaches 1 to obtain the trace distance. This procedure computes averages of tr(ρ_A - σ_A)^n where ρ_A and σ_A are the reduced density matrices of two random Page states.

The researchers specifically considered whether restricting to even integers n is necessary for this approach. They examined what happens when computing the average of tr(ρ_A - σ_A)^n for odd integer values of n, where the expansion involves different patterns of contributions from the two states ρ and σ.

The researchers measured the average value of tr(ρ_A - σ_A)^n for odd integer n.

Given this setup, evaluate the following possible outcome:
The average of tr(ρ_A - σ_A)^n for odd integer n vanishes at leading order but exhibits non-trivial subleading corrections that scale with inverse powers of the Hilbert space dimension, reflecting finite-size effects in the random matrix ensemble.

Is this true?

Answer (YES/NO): NO